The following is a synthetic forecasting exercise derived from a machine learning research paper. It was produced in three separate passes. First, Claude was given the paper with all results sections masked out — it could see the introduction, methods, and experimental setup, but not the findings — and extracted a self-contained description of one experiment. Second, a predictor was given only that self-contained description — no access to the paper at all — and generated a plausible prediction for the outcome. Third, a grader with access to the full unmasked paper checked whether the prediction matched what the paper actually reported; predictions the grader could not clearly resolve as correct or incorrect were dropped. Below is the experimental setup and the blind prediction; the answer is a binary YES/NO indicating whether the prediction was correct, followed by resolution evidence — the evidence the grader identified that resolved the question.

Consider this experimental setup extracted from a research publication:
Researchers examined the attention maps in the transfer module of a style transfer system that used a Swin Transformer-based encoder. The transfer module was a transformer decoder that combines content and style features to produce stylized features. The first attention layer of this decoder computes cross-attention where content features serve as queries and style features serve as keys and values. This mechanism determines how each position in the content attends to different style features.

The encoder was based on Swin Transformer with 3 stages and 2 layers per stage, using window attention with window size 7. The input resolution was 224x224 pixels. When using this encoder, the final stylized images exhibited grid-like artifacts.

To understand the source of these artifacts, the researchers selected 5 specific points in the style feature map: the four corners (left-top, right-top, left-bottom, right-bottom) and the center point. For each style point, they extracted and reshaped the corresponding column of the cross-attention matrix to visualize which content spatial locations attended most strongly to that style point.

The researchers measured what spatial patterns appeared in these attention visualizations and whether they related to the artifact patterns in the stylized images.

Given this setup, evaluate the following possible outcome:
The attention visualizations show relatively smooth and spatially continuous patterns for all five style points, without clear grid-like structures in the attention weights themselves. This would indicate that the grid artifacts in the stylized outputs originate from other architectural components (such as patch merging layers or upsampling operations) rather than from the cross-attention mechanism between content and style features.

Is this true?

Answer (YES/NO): NO